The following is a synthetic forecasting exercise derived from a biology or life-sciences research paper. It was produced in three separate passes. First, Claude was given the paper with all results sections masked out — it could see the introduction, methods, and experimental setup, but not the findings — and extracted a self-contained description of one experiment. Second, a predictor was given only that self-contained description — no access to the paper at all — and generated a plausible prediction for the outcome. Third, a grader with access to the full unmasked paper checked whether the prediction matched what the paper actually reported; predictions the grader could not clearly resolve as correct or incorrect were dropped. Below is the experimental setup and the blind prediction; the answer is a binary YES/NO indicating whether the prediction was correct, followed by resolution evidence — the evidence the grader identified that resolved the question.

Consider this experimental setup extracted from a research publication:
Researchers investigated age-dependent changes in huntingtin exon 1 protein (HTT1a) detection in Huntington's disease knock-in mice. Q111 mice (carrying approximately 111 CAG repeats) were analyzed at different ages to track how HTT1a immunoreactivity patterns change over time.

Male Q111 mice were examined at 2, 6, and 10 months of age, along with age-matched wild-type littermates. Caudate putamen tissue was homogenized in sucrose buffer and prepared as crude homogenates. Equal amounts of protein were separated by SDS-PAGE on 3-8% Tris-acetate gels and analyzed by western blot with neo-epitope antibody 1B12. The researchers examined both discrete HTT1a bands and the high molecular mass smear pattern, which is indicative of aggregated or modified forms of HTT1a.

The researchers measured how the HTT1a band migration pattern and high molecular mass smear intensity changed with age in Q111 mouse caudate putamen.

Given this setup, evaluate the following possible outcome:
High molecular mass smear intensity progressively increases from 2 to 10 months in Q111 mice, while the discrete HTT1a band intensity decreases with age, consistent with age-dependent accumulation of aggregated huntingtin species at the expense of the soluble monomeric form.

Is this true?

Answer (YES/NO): YES